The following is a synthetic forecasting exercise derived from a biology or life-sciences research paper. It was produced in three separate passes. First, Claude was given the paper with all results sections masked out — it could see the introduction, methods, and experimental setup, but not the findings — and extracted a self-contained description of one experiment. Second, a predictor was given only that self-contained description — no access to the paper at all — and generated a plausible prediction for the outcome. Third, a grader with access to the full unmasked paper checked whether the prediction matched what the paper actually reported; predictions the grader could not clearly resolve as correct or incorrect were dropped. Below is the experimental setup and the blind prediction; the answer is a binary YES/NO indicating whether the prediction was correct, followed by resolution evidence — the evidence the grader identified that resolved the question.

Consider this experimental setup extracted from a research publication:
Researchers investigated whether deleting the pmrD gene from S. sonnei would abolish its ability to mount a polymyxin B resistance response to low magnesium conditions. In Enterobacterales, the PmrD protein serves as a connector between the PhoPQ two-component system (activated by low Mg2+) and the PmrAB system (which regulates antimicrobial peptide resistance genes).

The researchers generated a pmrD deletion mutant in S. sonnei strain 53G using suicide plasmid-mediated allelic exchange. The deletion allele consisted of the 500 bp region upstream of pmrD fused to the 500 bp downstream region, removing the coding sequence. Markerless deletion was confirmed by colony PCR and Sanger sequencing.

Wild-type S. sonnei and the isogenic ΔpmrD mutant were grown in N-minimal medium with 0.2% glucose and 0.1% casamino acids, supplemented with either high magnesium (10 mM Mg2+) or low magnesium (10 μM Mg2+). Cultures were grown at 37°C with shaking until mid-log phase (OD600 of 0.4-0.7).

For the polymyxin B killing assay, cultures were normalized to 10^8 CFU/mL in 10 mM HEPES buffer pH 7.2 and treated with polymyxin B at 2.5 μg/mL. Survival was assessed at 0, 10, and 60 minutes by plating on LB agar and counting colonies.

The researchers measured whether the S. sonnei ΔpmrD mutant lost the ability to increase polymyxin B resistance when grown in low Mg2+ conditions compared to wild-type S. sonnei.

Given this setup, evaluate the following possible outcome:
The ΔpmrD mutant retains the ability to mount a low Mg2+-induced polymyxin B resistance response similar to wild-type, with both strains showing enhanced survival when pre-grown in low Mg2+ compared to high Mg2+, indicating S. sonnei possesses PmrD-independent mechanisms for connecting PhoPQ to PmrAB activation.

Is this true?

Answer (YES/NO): NO